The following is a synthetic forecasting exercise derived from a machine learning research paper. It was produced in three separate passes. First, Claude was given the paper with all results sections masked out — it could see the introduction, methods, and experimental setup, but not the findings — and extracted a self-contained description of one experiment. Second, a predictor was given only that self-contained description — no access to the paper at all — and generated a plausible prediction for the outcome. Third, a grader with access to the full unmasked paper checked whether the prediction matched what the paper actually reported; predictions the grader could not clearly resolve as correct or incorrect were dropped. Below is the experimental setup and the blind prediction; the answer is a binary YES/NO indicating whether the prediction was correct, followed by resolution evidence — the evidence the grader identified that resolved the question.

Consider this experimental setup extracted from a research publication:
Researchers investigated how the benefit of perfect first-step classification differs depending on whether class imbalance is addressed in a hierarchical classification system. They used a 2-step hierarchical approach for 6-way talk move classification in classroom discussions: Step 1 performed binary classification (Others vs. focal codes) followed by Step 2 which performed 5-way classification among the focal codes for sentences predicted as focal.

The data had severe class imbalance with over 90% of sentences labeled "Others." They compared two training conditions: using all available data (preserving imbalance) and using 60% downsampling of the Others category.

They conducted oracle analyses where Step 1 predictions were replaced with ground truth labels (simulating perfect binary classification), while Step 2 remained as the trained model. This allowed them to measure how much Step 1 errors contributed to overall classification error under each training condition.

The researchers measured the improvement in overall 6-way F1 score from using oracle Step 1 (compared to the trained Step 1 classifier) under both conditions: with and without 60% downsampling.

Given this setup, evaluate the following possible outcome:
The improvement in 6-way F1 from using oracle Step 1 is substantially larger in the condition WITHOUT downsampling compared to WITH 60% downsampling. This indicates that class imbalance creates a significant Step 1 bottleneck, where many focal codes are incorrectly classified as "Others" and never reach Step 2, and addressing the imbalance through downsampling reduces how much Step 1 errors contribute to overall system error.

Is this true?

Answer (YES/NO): YES